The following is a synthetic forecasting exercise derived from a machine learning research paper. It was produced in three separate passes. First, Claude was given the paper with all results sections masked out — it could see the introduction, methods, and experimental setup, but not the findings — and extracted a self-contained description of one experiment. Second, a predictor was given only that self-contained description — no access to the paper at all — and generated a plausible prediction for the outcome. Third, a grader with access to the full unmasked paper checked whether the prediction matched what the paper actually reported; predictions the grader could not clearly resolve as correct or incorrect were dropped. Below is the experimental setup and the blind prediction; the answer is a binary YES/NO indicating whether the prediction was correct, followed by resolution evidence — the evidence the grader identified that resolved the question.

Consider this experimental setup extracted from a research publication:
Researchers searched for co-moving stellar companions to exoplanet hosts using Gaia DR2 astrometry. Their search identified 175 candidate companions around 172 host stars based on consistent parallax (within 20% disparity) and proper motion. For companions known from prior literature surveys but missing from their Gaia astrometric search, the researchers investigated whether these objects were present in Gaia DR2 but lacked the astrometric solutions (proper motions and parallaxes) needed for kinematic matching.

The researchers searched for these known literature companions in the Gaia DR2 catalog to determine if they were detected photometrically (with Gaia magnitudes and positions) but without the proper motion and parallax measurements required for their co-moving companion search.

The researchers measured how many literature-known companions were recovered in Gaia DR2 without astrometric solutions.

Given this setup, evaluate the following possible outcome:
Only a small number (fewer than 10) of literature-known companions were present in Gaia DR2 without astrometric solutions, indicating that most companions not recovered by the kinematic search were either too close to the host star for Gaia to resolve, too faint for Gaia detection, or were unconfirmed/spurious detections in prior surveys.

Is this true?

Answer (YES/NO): NO